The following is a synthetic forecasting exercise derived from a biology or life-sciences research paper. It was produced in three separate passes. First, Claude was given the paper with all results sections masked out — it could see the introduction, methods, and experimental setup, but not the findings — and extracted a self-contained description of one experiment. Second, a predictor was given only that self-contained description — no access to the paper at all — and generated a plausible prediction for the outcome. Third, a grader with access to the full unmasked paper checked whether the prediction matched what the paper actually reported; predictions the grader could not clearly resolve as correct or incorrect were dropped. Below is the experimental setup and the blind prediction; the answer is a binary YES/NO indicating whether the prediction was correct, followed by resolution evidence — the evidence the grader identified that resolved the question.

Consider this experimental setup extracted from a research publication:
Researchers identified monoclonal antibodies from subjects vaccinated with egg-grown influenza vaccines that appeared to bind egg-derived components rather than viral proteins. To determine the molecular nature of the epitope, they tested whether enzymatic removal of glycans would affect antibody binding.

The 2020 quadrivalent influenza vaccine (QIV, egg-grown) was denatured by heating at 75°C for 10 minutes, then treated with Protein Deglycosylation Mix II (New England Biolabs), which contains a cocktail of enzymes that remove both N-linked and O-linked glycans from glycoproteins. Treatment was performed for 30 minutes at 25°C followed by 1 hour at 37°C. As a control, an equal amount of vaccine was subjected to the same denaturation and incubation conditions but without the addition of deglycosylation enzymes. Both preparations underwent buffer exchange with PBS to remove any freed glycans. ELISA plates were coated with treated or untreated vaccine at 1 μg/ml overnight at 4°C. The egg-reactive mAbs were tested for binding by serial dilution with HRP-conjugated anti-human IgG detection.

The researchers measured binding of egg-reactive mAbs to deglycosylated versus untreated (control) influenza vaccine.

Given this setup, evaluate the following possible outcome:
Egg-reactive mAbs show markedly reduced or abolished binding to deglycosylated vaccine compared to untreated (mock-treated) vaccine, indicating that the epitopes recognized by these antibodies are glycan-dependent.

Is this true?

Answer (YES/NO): YES